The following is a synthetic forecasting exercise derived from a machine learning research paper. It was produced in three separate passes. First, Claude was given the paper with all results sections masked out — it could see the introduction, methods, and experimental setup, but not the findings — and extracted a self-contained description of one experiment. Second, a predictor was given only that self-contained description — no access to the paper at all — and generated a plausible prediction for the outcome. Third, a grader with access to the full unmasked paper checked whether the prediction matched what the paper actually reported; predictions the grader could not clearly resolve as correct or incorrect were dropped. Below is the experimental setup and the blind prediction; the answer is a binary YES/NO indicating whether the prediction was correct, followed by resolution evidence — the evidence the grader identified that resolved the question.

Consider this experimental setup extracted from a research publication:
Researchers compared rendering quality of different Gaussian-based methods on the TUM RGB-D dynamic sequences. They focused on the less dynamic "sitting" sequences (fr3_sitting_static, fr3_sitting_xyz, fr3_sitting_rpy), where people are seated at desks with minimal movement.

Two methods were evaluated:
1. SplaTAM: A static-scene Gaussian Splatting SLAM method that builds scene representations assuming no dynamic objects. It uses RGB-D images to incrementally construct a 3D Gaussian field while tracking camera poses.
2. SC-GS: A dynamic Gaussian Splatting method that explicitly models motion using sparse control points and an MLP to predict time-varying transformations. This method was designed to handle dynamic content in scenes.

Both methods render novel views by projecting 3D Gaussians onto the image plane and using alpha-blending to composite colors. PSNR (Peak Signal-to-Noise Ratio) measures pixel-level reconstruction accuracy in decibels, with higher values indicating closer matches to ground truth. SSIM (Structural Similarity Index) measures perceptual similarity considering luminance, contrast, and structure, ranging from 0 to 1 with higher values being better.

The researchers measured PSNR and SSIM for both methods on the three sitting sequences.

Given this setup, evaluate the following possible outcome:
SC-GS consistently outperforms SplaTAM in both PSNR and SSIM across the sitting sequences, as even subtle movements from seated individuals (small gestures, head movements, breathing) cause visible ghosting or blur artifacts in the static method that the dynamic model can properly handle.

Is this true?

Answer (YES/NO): NO